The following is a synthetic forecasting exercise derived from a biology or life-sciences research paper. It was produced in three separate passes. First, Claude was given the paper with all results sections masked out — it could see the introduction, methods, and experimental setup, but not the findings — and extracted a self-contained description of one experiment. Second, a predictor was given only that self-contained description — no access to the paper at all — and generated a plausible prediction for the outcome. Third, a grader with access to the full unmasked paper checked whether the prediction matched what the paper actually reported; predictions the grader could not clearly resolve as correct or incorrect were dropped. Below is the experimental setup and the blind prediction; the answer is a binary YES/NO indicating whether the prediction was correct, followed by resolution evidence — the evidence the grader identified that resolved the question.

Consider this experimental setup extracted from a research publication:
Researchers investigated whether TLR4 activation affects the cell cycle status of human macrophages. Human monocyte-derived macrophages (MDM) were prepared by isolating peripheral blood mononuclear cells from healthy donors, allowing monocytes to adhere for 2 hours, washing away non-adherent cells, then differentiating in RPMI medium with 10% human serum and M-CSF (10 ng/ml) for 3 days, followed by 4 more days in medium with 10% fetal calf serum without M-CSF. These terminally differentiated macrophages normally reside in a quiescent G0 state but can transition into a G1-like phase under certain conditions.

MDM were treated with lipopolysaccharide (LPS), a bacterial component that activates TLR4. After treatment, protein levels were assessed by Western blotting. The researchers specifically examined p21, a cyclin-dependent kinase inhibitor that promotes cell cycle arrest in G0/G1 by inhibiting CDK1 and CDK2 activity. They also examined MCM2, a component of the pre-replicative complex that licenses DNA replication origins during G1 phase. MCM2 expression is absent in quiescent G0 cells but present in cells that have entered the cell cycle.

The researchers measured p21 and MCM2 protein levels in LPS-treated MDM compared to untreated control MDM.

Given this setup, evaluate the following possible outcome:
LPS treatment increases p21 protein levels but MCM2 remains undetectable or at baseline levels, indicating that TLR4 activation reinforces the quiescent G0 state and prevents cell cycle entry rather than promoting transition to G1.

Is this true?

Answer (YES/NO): NO